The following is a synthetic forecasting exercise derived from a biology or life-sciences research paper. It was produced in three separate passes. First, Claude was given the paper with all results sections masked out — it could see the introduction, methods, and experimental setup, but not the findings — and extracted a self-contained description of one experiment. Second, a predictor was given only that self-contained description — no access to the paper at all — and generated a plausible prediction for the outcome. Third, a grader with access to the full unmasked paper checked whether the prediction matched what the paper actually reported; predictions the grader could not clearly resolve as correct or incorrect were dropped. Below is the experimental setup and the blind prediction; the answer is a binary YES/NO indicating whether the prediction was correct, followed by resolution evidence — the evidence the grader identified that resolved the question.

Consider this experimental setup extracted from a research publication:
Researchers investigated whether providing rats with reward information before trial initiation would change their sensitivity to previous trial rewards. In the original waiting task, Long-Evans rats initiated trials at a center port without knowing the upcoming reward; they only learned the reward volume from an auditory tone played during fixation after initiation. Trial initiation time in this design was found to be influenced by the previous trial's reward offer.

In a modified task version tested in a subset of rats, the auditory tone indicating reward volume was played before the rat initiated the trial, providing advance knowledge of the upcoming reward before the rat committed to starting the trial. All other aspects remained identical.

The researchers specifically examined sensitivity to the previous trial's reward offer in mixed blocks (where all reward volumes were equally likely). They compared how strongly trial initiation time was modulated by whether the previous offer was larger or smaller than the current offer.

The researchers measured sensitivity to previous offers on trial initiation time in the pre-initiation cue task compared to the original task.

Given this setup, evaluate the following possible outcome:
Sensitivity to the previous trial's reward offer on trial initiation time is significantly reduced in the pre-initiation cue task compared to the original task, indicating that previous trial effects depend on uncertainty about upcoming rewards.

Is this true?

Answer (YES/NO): NO